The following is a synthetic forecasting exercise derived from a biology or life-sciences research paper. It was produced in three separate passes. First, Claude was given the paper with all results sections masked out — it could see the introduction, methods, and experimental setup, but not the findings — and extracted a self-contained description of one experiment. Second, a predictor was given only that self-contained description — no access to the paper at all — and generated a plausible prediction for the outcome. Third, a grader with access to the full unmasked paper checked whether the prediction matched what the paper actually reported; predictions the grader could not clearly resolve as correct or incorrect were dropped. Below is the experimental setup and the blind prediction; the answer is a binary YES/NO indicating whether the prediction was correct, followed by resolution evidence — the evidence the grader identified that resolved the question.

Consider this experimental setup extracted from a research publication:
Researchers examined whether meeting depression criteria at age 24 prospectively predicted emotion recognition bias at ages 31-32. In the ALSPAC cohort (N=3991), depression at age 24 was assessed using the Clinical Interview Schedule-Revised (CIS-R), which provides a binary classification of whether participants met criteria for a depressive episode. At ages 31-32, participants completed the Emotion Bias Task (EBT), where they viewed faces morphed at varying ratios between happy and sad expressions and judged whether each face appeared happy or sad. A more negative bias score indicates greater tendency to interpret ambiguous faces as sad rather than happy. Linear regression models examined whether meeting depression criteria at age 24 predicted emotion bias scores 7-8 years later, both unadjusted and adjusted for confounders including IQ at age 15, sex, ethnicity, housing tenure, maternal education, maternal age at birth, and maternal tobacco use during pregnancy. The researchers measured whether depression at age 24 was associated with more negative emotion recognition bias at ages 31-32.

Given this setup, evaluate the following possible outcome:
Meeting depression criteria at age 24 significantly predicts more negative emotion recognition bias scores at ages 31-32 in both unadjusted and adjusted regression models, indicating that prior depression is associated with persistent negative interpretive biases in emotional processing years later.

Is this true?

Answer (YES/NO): NO